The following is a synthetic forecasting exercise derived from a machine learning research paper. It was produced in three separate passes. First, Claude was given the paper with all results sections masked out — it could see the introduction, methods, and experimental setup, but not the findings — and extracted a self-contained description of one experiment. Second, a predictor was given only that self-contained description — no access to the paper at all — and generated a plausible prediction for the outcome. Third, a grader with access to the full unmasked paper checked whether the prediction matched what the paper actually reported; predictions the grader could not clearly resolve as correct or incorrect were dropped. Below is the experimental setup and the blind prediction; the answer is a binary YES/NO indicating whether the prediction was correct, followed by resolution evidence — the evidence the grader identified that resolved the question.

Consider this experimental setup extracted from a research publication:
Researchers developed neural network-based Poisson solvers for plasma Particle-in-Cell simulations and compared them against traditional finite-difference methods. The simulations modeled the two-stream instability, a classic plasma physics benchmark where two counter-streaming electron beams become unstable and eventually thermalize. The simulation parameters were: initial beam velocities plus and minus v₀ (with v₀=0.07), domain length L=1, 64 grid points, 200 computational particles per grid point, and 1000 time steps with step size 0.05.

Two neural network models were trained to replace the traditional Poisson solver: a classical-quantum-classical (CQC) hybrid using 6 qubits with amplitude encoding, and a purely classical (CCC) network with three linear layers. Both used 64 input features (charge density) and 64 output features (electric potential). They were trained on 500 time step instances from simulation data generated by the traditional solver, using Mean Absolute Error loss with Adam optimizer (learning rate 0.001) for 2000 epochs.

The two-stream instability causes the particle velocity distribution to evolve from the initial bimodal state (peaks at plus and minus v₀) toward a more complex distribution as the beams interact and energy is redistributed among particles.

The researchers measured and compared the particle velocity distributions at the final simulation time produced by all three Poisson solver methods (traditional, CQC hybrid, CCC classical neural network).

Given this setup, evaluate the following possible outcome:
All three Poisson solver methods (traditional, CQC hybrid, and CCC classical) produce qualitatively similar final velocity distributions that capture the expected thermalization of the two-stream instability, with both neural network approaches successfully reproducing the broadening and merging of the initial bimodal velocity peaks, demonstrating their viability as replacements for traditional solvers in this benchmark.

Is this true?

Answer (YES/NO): YES